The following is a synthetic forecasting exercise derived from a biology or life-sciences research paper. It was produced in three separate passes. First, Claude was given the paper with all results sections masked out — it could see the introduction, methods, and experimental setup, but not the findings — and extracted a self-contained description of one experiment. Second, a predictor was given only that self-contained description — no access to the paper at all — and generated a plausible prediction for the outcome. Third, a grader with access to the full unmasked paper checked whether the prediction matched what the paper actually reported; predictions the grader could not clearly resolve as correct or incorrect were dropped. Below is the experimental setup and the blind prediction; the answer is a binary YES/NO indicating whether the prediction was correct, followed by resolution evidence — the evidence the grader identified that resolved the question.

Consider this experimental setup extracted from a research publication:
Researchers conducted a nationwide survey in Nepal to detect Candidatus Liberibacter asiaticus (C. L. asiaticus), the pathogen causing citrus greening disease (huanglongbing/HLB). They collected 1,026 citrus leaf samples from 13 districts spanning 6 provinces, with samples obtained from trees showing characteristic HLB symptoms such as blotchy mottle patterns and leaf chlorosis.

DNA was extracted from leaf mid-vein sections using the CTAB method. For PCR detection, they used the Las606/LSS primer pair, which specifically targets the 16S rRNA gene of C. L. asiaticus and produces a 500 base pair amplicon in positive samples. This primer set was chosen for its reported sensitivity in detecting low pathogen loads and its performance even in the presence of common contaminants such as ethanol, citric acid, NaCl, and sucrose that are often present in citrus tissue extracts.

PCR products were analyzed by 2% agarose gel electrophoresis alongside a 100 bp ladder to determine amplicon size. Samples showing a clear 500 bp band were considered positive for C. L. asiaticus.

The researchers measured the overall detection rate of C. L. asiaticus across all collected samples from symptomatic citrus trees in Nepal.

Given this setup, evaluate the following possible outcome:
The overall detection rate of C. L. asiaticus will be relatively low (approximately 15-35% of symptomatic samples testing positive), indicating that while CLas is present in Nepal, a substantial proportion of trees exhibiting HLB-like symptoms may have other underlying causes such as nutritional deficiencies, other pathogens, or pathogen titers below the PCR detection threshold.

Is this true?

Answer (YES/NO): YES